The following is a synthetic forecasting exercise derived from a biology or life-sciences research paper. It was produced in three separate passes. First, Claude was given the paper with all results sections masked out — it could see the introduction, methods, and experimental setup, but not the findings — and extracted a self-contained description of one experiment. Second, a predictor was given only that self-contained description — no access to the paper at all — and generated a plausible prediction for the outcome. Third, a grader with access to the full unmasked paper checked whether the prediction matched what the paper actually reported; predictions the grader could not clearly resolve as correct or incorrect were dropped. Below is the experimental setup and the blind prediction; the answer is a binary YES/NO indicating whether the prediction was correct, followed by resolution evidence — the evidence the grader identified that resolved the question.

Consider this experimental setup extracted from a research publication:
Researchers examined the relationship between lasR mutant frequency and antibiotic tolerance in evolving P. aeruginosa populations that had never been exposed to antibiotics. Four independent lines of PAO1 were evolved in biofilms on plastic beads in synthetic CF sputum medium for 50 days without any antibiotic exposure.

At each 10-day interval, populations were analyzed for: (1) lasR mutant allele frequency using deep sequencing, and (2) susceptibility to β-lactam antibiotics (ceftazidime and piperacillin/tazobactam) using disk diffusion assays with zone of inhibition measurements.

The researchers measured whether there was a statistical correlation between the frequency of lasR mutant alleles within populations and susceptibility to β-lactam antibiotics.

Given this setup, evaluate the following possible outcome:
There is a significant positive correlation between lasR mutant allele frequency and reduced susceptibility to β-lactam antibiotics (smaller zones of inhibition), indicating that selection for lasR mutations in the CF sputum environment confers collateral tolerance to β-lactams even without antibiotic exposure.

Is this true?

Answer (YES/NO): YES